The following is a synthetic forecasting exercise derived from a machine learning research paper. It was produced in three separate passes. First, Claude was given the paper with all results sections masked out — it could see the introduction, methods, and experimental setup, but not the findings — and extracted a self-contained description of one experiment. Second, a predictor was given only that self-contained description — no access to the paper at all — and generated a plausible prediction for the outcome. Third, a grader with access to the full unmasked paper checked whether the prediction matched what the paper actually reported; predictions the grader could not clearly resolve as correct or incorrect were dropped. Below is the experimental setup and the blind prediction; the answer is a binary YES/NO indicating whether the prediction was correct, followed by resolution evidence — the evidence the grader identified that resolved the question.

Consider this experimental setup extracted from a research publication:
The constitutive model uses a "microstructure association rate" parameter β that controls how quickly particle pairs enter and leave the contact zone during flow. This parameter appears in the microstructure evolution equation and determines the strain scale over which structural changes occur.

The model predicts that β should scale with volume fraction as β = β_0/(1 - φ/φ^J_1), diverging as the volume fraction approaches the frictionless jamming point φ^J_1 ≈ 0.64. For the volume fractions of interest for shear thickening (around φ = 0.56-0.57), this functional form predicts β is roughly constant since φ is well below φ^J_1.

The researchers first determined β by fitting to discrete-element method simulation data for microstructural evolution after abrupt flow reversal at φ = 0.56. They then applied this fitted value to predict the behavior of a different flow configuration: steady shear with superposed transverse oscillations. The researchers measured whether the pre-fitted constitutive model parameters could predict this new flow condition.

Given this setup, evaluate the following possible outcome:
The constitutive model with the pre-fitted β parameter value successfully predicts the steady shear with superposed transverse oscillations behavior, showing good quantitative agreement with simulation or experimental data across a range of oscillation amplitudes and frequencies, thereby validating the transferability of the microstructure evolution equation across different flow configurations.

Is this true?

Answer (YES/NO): NO